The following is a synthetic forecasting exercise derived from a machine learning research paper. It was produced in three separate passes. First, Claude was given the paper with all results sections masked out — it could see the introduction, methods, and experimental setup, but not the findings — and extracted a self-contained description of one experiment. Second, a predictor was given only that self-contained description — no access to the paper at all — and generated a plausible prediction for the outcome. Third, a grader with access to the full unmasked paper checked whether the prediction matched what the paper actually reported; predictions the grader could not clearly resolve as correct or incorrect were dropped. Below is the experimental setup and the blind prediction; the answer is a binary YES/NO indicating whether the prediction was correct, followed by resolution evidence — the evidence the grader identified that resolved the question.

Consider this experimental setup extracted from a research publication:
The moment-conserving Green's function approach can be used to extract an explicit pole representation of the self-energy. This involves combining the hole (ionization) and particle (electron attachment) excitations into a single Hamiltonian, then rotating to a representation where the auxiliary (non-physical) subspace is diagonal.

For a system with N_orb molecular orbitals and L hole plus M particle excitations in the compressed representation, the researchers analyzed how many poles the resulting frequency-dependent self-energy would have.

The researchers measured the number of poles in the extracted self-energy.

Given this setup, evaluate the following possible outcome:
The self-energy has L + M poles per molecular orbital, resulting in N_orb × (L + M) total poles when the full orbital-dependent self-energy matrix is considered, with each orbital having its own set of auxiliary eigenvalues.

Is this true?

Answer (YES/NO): NO